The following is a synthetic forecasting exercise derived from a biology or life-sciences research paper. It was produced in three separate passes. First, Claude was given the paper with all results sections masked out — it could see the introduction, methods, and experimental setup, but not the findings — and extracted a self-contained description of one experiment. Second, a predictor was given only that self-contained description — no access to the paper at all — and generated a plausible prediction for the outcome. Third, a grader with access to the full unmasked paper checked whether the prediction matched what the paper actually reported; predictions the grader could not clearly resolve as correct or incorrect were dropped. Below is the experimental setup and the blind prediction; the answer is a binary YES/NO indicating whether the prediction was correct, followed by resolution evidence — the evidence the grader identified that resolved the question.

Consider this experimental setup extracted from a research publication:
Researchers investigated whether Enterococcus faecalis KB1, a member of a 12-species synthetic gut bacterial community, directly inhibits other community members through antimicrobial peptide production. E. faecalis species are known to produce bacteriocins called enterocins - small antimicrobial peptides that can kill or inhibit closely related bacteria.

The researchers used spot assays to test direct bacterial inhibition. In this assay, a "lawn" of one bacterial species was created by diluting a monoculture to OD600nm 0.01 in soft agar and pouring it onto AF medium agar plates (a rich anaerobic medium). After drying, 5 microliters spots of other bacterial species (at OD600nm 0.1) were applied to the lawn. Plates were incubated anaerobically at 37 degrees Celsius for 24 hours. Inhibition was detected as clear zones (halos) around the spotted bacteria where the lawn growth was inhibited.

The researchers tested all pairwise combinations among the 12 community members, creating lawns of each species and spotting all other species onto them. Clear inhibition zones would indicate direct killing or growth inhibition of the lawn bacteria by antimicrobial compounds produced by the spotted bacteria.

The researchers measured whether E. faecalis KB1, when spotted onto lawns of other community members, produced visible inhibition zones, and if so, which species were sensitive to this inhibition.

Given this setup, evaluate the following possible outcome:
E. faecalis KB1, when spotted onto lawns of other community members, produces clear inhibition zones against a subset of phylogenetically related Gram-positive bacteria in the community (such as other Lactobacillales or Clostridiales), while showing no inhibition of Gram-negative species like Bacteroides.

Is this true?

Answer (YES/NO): NO